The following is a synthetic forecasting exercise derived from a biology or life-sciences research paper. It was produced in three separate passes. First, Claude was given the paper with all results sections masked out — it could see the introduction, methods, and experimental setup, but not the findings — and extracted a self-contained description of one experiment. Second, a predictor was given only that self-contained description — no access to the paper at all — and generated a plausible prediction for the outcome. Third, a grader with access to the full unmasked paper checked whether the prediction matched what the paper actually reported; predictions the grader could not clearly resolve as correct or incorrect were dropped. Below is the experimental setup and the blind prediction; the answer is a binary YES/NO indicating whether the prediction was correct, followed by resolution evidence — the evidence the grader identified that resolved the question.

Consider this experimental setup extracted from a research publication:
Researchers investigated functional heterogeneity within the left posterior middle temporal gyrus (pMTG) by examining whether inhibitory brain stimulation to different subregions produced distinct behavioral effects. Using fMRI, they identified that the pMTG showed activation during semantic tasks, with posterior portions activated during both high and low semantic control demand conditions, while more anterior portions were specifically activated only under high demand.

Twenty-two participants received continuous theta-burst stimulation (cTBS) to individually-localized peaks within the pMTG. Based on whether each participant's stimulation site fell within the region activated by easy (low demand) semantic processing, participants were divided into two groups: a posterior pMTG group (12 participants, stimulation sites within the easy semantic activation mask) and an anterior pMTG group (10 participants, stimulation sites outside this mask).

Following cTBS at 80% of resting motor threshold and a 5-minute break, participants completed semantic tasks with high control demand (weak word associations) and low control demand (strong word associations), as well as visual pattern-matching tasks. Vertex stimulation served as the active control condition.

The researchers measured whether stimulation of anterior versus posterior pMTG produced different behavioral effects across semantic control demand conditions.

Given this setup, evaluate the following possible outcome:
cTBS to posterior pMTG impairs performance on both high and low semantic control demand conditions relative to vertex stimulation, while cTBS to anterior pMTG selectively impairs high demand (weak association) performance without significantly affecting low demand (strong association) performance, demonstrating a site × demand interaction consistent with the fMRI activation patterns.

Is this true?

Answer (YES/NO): NO